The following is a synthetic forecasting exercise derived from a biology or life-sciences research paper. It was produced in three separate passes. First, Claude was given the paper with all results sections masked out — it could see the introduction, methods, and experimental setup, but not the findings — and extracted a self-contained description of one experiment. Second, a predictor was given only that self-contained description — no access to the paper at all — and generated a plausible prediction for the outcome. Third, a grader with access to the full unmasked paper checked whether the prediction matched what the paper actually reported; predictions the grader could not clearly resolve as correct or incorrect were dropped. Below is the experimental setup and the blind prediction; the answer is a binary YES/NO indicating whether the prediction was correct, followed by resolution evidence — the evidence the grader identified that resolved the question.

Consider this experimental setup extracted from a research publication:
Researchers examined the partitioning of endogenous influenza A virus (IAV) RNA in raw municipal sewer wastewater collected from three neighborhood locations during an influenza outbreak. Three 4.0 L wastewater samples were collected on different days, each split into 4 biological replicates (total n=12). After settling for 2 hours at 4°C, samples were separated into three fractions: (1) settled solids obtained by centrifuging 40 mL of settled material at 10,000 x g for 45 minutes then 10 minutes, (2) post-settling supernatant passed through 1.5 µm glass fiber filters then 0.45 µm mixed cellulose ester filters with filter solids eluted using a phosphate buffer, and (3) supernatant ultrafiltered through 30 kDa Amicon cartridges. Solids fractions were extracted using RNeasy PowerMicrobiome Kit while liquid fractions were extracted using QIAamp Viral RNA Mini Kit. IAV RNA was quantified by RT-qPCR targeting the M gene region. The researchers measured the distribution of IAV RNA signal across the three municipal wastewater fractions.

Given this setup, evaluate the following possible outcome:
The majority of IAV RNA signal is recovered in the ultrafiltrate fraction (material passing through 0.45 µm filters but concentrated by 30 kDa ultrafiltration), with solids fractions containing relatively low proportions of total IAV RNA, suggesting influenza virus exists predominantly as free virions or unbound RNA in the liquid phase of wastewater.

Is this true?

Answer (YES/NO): NO